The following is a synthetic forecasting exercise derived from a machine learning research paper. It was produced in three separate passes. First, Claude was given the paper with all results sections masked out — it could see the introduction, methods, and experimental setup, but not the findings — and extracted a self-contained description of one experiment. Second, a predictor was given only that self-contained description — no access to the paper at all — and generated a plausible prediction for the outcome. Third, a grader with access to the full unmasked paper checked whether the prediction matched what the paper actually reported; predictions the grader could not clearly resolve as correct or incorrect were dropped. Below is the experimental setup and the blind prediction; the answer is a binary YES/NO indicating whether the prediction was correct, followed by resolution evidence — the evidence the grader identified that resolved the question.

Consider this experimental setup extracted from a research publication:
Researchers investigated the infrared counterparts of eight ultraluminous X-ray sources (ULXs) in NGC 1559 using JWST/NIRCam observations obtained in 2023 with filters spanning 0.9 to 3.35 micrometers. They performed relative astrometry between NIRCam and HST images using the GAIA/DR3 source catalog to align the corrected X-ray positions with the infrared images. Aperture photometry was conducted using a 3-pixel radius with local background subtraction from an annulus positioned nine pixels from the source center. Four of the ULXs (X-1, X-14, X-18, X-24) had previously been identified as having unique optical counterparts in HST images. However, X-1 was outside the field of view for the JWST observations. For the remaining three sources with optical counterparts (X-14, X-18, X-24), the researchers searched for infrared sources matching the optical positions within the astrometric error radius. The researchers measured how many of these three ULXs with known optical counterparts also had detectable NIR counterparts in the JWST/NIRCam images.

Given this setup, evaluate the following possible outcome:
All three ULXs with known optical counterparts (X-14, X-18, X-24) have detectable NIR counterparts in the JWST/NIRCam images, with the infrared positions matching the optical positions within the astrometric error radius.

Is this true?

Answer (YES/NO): NO